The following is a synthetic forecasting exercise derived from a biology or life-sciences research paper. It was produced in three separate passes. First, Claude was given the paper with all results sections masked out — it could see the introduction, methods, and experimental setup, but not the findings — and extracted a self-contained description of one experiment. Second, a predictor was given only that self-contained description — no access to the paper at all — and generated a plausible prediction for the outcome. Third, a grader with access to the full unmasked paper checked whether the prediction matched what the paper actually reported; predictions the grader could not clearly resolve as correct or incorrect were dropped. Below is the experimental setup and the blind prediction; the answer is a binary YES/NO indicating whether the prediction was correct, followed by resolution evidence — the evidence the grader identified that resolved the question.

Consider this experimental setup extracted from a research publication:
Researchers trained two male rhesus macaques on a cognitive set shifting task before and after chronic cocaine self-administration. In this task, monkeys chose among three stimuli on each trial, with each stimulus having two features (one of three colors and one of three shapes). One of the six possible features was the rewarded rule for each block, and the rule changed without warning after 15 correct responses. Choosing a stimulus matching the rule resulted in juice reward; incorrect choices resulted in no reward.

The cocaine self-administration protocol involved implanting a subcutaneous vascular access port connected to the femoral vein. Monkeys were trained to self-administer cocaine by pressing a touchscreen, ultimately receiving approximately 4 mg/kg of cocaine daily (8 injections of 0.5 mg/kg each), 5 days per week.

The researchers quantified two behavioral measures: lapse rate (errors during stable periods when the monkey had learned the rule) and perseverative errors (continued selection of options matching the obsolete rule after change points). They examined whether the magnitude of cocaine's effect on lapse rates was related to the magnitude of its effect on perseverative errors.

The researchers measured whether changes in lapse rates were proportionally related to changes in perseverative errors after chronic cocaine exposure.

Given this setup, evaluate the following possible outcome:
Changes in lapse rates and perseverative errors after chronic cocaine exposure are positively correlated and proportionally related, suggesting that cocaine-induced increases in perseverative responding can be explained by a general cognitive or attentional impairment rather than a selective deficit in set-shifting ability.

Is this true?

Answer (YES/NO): NO